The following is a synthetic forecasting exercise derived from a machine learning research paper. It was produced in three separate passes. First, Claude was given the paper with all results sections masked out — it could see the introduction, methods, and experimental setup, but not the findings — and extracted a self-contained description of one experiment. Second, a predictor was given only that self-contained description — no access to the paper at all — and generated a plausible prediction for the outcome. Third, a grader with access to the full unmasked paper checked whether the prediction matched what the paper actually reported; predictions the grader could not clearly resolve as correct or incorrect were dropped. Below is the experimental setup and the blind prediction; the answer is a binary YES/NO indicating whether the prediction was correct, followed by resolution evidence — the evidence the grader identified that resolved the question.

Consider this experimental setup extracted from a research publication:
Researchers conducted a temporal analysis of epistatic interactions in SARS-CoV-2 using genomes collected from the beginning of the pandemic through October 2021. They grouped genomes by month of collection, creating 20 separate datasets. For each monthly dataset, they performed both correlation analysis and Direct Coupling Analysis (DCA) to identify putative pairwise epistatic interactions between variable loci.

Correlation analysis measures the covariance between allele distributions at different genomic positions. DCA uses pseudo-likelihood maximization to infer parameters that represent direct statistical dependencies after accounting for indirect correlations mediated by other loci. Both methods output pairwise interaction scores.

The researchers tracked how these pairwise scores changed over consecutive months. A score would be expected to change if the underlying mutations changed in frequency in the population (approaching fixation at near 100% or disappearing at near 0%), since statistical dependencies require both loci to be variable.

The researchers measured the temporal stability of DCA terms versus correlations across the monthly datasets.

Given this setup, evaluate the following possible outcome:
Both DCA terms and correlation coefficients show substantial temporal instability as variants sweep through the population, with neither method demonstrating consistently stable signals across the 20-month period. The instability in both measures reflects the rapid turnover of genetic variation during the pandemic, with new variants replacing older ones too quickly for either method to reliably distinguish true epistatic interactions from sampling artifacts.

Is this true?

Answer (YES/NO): NO